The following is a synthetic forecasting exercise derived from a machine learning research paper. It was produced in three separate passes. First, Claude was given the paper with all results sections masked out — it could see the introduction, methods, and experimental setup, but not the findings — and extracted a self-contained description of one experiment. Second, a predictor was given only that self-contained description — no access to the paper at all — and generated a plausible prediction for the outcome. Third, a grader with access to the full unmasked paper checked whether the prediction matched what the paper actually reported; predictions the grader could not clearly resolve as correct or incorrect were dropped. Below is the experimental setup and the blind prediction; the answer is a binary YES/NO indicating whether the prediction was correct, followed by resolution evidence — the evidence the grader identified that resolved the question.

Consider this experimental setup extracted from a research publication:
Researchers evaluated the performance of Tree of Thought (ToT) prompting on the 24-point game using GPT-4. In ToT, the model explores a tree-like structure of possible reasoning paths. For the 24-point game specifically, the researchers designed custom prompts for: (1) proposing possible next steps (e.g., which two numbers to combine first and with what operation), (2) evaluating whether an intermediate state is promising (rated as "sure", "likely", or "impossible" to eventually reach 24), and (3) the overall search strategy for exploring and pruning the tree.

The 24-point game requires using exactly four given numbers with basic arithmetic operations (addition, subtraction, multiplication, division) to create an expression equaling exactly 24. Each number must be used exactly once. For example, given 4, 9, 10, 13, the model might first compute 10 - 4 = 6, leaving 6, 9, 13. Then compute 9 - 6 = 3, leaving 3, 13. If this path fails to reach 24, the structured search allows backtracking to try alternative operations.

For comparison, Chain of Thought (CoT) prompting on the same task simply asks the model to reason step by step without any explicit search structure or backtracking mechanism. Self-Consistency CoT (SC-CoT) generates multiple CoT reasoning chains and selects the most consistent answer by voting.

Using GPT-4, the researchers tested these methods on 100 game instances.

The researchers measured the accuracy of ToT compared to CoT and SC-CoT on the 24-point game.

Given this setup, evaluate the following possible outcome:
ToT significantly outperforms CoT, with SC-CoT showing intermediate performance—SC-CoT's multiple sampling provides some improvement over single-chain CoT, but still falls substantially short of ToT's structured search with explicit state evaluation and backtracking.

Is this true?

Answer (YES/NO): NO